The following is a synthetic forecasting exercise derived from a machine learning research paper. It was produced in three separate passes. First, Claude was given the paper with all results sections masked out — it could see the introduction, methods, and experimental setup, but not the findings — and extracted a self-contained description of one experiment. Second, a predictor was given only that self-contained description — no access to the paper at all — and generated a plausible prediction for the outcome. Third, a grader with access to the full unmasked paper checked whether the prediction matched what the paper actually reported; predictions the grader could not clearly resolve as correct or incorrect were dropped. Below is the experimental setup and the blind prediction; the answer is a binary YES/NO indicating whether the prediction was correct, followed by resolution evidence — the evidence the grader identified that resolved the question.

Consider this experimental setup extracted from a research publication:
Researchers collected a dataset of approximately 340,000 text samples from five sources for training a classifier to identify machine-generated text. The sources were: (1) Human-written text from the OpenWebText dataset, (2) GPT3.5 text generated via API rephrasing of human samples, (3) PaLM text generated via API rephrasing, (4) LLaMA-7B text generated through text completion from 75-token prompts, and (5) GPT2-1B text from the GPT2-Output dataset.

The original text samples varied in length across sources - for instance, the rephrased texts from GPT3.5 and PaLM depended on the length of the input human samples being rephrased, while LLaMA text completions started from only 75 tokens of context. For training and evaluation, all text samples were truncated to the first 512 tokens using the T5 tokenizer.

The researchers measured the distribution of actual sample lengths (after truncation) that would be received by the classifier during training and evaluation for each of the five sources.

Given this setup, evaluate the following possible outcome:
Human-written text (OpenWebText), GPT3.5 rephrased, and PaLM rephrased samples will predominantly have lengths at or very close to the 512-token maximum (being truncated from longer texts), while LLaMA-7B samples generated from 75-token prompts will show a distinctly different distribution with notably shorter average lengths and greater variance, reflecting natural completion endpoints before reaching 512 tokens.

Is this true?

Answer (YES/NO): NO